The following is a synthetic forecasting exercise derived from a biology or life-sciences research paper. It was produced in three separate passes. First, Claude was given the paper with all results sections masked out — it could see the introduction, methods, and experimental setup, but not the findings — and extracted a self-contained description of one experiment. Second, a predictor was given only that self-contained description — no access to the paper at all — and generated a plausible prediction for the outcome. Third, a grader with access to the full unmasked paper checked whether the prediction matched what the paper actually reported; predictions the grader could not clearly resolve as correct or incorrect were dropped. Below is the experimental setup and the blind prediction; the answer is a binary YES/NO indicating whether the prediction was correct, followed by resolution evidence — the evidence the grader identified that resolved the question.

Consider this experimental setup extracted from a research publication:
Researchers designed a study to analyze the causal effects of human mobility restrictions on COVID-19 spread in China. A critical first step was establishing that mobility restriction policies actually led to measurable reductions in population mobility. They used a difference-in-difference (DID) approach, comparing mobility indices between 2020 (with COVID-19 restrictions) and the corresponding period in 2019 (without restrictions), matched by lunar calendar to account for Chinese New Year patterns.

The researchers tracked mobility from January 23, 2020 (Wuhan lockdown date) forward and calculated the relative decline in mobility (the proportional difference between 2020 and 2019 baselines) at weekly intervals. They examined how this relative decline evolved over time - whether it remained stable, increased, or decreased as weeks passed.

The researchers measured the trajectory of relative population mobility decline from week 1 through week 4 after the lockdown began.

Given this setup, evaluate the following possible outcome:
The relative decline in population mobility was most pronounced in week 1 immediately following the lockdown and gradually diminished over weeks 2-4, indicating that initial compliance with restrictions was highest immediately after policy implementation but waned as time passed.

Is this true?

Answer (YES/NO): NO